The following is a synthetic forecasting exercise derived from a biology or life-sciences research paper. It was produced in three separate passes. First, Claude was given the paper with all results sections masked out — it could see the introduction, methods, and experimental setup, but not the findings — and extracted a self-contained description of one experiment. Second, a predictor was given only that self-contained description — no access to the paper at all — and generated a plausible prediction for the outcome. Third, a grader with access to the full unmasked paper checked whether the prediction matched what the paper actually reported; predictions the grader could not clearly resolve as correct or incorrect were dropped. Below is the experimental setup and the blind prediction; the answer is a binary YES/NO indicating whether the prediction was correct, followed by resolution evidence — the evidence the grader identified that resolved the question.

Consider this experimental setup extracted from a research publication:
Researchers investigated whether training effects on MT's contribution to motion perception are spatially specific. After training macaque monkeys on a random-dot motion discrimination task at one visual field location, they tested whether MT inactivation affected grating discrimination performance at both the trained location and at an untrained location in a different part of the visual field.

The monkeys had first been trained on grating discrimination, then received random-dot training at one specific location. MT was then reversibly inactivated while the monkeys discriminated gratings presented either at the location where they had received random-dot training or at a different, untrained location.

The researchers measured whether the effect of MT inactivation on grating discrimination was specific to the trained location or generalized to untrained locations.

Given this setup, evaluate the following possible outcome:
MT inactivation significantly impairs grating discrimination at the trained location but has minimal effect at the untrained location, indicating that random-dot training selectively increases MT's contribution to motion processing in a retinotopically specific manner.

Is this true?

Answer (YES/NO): YES